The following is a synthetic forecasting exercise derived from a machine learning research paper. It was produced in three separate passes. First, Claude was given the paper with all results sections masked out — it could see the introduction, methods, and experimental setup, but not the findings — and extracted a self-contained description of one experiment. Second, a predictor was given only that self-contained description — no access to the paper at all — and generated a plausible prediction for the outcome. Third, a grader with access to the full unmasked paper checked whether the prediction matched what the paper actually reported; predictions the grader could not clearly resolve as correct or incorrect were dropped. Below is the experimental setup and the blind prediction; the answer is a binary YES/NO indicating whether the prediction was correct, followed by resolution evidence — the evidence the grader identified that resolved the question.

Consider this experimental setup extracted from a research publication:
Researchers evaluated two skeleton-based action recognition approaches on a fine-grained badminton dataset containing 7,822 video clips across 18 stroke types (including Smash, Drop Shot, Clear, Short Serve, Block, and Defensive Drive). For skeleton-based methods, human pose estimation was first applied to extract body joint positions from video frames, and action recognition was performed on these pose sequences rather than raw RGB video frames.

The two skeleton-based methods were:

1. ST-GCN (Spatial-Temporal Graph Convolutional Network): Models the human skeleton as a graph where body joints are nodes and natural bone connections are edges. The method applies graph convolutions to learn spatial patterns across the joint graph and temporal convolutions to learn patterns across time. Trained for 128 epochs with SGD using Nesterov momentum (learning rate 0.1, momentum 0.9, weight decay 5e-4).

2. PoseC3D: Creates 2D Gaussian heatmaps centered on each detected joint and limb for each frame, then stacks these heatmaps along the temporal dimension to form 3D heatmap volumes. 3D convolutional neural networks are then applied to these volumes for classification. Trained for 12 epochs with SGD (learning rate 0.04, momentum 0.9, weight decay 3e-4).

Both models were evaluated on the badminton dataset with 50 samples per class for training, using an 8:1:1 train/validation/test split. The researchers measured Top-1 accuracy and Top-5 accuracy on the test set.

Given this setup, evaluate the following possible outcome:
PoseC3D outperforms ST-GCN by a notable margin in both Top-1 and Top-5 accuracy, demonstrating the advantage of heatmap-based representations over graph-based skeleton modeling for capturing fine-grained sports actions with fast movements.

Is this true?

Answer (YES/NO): NO